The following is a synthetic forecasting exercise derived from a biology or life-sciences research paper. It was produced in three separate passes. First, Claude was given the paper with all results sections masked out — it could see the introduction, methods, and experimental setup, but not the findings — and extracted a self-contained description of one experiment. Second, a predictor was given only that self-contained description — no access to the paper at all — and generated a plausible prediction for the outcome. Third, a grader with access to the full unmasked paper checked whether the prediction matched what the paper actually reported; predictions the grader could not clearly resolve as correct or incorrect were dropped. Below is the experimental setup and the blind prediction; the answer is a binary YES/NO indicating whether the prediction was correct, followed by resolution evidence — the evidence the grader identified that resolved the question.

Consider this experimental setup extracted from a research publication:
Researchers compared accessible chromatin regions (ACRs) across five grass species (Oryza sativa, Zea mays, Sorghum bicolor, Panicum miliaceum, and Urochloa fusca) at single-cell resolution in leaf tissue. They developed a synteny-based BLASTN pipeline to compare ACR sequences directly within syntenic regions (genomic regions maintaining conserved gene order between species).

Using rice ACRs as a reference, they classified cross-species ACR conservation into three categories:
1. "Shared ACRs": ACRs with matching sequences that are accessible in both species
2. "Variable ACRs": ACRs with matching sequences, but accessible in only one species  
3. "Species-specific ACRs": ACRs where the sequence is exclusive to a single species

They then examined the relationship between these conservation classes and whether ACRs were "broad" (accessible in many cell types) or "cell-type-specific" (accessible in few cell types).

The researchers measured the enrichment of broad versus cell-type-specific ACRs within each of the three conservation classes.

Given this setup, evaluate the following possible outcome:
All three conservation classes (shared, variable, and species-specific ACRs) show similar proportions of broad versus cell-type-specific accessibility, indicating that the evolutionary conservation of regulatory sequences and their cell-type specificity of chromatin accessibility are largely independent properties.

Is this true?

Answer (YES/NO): NO